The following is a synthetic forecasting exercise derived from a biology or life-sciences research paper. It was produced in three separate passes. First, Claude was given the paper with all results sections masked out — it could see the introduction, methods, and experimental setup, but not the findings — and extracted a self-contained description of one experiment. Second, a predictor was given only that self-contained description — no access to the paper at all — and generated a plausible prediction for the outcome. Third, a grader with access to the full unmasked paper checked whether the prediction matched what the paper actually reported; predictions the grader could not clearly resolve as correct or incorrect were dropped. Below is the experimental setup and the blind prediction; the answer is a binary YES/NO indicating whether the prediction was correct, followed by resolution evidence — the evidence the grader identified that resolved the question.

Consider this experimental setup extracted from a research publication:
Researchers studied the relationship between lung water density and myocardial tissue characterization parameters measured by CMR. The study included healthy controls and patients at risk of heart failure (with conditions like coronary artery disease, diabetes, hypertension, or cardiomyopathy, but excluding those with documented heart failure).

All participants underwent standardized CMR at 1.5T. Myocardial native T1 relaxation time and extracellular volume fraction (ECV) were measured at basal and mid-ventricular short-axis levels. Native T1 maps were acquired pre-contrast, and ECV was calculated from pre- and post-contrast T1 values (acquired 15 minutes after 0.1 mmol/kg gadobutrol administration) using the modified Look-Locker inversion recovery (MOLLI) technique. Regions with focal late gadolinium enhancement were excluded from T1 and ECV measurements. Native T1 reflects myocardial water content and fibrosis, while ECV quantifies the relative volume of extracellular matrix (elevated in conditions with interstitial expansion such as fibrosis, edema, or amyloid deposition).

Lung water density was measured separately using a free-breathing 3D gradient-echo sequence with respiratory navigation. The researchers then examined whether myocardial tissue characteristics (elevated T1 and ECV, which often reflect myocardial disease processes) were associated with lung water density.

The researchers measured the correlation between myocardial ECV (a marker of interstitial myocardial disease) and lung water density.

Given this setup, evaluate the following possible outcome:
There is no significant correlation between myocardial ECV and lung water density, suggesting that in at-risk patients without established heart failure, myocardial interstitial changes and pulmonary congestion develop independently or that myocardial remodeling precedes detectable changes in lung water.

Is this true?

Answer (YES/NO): YES